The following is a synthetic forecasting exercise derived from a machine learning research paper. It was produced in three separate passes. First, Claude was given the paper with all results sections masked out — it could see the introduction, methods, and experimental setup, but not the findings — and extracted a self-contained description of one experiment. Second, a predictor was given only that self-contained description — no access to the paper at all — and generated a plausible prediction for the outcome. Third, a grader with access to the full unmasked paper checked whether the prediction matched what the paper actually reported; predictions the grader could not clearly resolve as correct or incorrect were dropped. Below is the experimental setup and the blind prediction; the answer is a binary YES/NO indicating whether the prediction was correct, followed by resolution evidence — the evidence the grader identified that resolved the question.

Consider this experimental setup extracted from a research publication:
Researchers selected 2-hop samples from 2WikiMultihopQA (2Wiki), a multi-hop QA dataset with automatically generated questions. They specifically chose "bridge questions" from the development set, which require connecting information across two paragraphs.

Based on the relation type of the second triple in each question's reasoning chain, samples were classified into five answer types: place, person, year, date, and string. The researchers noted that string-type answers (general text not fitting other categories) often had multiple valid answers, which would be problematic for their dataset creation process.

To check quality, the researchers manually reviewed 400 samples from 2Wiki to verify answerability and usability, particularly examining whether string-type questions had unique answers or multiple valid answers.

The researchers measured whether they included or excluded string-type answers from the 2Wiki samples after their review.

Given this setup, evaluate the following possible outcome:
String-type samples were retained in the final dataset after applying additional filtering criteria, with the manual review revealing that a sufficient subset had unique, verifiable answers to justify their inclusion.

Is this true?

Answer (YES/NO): NO